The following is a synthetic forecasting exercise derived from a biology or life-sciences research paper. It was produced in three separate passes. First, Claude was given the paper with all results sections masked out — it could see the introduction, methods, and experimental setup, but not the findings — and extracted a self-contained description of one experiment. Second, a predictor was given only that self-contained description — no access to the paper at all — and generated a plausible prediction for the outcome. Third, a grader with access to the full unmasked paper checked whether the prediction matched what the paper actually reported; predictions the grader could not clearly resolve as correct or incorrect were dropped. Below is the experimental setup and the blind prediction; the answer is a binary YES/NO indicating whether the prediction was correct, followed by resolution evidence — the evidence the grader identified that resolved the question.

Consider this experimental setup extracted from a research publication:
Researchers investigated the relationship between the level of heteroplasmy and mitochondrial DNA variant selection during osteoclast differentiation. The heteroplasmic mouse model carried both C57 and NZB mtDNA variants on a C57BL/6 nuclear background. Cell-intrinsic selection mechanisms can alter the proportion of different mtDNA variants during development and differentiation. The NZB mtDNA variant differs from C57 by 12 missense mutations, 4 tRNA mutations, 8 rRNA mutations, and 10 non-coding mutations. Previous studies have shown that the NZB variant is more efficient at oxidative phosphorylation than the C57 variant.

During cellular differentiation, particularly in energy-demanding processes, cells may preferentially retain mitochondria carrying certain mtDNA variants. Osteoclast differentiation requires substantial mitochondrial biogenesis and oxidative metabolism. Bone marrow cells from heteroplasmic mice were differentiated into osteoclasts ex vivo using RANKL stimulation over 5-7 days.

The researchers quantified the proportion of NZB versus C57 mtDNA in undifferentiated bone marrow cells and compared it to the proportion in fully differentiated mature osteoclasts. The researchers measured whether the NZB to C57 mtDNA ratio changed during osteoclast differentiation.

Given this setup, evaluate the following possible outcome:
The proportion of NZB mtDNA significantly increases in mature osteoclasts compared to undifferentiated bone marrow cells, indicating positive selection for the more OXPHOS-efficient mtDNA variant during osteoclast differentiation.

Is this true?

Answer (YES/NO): YES